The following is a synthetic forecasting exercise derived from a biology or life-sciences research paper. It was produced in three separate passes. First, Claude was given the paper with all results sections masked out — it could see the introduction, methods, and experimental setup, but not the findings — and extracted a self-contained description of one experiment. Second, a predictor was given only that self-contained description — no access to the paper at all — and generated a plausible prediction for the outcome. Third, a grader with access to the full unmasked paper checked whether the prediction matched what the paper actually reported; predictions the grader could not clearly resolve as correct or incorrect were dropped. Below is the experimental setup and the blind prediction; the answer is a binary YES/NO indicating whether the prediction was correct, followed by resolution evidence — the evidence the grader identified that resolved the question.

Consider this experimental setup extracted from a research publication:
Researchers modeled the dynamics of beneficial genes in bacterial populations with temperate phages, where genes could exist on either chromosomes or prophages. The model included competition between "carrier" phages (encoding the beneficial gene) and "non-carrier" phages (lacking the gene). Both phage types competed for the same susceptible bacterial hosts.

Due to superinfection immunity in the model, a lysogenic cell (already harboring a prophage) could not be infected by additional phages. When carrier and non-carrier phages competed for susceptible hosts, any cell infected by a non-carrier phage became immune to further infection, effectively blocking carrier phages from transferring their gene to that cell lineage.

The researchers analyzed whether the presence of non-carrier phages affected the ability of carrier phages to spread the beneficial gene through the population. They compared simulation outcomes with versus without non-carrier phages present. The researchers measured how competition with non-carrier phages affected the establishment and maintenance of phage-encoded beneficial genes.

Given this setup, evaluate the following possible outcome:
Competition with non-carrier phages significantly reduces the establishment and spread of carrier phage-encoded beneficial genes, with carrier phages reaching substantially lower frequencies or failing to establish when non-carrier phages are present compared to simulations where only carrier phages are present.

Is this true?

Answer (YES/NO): YES